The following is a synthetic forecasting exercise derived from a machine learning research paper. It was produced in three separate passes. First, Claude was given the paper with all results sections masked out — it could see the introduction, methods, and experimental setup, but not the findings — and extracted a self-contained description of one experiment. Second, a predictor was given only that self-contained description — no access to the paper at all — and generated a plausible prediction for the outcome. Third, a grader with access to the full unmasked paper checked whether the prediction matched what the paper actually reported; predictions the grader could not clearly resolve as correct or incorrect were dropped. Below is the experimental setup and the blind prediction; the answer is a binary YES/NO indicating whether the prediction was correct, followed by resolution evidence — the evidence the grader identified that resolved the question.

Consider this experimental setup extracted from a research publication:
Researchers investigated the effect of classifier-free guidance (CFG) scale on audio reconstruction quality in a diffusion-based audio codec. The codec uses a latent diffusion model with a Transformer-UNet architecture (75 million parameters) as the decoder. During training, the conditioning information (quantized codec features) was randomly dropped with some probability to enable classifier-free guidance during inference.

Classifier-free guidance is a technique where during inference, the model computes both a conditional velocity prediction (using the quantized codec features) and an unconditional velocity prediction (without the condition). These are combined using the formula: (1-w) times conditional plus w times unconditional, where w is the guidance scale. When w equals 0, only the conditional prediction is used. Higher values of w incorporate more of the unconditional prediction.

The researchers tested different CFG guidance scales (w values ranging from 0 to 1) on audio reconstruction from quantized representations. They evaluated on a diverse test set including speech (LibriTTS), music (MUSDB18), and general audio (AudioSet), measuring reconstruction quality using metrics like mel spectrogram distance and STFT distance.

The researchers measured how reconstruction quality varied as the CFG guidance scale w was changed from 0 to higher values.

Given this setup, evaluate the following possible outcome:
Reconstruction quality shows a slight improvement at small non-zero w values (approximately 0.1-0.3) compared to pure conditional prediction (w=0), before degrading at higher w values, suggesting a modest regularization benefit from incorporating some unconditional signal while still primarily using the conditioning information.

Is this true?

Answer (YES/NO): NO